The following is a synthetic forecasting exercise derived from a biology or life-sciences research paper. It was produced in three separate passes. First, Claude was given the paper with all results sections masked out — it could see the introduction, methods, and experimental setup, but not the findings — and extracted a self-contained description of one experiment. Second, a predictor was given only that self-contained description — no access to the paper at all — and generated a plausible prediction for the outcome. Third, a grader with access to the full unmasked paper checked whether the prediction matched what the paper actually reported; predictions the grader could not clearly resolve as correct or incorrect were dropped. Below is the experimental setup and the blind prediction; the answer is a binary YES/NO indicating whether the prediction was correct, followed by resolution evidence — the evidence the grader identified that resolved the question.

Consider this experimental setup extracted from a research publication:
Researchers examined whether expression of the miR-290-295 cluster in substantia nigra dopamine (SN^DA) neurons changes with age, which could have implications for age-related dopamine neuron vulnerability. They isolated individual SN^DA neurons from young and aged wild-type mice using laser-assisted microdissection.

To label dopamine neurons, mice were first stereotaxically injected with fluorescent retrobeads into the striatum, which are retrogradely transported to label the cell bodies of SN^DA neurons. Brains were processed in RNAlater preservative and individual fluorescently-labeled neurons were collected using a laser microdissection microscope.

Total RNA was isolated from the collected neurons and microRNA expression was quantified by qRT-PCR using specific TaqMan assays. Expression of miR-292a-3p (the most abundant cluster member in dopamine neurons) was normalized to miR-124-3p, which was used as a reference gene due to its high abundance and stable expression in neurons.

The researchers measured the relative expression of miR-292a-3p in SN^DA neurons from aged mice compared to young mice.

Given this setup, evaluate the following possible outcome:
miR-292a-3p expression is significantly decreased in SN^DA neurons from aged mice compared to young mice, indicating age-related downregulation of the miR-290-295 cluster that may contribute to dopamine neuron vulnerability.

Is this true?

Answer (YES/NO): YES